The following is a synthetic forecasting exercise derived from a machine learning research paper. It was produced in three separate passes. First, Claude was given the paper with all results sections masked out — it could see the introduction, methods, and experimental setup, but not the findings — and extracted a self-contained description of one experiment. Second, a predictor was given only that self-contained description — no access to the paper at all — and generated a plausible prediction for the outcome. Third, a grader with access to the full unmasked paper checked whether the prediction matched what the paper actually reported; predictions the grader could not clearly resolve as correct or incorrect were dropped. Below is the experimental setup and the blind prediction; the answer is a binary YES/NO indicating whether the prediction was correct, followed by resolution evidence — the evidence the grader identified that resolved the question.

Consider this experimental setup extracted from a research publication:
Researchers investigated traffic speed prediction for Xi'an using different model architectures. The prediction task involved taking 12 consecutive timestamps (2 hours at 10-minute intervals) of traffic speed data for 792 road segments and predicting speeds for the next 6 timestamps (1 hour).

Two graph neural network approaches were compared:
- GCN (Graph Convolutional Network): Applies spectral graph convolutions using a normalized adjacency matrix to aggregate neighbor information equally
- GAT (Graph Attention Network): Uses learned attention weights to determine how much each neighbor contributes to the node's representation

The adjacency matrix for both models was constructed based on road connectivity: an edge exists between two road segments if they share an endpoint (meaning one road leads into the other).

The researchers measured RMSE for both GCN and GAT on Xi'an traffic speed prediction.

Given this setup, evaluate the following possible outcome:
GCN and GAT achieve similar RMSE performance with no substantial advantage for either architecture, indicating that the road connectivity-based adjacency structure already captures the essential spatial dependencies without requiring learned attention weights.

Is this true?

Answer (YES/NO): YES